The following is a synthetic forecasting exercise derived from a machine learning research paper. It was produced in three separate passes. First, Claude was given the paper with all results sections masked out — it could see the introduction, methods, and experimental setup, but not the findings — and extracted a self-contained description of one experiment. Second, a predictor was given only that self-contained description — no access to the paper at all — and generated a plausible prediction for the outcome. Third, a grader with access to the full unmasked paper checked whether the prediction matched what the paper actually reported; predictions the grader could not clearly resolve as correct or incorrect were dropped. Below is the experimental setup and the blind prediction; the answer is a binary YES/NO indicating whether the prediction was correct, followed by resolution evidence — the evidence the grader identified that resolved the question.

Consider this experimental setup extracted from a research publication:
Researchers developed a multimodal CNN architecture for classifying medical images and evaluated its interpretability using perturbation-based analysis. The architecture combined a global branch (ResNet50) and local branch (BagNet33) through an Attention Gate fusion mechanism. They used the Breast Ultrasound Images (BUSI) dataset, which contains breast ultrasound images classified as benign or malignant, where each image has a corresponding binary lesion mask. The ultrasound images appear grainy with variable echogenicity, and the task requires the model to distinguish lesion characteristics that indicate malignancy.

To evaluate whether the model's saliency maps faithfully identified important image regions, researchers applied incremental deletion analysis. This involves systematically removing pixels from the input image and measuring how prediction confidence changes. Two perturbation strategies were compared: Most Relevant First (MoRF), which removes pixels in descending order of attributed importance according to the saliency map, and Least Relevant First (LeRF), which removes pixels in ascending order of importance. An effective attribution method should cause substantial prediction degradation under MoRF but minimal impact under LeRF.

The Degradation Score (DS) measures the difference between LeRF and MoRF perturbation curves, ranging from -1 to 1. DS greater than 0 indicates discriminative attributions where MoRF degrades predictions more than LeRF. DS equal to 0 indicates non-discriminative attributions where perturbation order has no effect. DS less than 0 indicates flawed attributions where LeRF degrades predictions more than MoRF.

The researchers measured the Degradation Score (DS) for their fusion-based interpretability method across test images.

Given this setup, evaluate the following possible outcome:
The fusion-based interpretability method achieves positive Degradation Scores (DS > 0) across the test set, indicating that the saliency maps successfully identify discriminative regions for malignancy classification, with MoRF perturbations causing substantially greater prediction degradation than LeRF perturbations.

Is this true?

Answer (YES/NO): NO